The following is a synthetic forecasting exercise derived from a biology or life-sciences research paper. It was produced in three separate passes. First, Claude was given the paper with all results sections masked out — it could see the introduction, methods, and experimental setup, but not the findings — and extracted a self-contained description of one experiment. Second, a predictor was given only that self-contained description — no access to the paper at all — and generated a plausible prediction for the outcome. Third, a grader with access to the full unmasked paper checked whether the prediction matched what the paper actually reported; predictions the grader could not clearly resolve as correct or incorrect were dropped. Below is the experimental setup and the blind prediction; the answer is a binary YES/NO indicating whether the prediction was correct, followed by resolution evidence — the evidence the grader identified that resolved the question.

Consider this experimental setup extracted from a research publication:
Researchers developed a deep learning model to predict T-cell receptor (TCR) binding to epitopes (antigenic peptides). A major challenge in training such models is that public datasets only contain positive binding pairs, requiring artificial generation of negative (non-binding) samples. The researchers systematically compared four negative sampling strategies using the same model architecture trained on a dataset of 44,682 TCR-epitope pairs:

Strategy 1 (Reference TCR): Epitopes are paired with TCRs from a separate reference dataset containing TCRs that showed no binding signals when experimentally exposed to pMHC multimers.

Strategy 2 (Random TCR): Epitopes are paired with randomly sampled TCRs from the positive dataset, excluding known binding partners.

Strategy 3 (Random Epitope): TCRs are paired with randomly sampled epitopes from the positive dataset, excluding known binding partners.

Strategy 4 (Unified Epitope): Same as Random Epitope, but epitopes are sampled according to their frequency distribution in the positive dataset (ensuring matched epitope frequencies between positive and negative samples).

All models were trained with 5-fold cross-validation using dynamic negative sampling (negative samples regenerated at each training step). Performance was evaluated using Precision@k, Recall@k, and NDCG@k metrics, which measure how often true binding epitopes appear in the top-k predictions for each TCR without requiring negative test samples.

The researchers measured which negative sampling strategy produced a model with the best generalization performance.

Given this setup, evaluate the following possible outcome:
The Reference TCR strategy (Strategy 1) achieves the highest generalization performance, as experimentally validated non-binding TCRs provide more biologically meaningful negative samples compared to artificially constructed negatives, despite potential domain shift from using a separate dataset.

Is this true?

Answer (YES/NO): NO